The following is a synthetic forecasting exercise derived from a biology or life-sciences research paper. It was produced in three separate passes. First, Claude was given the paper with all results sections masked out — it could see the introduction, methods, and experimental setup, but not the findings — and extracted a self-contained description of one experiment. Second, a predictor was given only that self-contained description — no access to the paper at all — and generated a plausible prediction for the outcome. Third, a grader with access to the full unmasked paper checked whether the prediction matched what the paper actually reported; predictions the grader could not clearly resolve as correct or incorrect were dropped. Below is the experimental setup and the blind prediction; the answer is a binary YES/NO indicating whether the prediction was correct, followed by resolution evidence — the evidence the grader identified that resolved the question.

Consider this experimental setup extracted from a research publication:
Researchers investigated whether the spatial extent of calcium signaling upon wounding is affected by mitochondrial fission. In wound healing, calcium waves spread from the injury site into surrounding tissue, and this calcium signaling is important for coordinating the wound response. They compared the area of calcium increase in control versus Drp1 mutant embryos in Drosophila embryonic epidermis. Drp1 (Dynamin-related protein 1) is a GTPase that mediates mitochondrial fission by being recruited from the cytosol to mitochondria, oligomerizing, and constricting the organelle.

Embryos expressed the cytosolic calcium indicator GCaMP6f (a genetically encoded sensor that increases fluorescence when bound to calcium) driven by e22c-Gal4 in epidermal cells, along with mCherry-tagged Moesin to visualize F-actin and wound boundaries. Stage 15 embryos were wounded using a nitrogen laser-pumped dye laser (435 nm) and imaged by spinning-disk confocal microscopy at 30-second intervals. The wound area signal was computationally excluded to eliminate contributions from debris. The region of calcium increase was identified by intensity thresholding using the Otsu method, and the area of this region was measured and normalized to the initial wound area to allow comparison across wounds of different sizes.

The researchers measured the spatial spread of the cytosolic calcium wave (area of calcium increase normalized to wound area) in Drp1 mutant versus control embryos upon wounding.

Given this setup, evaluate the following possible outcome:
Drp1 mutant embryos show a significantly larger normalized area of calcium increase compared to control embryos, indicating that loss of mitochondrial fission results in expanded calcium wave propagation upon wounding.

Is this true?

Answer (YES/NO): NO